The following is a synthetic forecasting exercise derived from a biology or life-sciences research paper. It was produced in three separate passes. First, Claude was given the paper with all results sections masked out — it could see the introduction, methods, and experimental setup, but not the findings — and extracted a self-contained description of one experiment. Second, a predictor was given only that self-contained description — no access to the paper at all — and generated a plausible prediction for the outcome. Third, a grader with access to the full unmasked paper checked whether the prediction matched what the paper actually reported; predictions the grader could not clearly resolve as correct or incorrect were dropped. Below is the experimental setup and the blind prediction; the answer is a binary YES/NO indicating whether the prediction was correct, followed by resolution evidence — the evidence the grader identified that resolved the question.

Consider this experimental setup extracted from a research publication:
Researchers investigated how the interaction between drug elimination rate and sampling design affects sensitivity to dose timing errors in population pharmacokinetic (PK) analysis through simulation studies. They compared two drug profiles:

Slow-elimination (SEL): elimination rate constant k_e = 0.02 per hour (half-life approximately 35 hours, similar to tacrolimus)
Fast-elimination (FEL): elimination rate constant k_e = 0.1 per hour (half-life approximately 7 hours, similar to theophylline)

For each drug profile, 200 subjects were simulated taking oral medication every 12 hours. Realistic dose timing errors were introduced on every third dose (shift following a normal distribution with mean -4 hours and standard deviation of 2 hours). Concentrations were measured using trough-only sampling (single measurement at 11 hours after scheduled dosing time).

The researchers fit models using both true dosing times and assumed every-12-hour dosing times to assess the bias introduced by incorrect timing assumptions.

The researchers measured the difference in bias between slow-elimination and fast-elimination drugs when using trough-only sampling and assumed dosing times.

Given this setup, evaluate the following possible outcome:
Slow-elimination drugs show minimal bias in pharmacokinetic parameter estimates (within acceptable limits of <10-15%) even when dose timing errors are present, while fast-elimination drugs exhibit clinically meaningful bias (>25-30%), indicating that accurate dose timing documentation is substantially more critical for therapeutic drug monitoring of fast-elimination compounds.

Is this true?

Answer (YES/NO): NO